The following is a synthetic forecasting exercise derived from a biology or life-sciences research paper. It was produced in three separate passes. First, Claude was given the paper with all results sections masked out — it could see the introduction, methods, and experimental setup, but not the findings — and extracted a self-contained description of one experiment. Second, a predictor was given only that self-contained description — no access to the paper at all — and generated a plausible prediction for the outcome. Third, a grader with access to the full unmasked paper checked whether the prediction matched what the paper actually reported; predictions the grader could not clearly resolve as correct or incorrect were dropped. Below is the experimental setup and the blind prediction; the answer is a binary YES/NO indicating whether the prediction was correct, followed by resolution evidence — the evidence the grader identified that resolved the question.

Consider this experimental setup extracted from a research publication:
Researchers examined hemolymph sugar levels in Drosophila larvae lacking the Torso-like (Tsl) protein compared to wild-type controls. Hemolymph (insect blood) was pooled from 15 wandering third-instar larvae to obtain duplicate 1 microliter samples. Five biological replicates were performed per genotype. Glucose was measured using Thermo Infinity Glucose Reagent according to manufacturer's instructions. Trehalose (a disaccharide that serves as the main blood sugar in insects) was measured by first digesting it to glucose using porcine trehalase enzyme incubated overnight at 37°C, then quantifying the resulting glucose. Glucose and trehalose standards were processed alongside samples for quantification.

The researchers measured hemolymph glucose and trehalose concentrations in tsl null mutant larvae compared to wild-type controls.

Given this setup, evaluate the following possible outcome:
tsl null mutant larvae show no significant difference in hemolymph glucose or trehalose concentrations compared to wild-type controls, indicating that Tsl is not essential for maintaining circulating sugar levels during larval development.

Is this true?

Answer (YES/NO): NO